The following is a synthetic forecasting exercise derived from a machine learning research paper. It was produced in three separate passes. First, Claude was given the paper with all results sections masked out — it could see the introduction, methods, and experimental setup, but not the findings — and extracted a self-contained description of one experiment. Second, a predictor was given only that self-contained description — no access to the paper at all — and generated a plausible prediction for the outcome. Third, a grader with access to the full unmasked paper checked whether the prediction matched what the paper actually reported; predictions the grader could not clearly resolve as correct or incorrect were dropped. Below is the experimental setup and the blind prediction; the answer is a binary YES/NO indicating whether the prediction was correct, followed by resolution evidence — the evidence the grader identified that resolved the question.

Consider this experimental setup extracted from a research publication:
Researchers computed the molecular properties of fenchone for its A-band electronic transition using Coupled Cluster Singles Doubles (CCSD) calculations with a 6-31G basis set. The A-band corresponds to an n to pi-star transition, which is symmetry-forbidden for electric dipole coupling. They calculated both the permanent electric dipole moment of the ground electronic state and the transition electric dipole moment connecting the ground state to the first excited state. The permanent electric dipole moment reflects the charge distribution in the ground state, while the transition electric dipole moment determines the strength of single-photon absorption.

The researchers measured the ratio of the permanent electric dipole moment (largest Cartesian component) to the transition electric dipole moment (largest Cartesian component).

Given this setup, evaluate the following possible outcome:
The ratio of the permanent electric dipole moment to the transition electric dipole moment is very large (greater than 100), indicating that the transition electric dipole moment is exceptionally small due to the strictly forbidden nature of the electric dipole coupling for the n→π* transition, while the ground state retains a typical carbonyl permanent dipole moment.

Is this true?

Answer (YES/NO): YES